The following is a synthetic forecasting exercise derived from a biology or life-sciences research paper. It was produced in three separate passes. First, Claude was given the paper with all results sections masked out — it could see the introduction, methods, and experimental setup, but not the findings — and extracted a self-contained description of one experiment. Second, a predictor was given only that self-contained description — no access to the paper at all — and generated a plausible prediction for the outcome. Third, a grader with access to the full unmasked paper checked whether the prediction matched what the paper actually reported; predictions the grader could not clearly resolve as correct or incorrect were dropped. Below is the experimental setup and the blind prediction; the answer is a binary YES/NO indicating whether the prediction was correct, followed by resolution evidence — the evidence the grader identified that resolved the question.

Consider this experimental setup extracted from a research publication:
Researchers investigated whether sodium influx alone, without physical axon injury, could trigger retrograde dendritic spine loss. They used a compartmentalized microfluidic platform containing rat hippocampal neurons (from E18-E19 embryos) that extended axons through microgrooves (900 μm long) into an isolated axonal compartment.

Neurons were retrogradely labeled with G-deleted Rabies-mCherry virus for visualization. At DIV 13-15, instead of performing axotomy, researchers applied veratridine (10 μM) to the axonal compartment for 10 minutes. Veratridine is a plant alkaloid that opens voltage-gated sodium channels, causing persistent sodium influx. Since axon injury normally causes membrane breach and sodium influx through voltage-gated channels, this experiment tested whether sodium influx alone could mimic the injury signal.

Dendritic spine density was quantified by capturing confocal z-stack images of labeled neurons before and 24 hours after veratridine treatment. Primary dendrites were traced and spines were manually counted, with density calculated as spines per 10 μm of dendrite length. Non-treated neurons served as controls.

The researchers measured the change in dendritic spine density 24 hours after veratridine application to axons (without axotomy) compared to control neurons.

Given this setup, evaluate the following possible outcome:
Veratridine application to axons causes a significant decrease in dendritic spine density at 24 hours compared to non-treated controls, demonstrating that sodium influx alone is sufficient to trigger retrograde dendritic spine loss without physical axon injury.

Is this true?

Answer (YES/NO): YES